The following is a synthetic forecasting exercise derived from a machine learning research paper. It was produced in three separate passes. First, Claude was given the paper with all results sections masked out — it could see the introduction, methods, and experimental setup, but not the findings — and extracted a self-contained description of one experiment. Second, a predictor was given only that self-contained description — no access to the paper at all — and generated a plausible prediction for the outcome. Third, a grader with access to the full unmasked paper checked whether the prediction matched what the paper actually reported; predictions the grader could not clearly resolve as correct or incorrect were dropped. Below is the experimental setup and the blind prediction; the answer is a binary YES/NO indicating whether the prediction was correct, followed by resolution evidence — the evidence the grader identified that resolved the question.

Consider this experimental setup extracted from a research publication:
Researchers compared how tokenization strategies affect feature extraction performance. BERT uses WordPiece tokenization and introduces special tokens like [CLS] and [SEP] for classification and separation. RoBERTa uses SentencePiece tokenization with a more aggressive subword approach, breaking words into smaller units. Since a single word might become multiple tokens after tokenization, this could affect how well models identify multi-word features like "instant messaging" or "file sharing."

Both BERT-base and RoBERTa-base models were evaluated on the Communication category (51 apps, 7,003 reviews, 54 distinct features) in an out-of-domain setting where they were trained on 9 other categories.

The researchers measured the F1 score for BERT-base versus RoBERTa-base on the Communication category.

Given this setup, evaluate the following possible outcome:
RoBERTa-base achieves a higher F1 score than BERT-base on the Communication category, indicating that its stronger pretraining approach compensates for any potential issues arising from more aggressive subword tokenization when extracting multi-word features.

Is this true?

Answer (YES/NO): YES